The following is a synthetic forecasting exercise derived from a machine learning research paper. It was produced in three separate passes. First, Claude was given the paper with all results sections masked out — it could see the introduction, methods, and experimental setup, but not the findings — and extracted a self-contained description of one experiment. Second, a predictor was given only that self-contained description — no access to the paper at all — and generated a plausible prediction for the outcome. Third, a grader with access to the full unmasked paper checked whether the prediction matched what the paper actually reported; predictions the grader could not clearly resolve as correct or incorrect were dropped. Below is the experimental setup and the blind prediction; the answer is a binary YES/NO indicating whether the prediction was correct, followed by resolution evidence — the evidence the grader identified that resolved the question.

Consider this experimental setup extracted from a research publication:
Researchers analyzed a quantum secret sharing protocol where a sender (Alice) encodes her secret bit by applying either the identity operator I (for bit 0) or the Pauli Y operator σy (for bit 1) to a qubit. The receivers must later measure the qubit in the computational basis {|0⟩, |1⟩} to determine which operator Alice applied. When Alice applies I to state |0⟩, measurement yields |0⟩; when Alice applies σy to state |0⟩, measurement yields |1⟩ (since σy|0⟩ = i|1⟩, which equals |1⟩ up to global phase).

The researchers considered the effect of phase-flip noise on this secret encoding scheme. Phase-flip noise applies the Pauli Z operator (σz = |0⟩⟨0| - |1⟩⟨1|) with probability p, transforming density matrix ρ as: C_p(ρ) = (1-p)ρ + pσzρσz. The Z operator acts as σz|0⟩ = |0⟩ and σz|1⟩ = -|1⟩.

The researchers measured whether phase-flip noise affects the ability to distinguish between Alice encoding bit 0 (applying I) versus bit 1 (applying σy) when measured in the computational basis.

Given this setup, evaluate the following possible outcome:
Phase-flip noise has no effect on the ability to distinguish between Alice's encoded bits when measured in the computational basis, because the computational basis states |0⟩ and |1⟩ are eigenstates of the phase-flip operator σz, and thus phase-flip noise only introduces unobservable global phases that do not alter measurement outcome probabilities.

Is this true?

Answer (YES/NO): YES